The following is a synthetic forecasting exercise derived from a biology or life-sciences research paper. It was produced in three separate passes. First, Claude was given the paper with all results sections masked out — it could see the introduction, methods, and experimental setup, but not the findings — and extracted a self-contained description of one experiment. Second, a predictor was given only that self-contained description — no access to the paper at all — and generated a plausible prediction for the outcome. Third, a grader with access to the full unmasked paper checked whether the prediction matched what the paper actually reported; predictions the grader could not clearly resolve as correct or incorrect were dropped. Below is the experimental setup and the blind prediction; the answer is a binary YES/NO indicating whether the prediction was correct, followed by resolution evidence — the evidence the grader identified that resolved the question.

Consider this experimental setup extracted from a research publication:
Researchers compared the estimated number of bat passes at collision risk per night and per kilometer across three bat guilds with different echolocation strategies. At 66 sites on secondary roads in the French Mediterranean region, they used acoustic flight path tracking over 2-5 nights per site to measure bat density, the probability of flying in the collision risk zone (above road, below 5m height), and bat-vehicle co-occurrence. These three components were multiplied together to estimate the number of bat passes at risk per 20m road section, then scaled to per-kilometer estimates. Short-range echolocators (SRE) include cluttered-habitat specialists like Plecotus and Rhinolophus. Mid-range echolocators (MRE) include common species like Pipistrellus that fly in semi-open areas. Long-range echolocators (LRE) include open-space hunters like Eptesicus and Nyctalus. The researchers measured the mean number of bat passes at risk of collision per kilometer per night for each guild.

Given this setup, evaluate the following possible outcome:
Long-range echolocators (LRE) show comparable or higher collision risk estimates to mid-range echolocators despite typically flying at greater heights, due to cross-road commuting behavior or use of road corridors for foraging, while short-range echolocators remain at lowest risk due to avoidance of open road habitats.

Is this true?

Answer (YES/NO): NO